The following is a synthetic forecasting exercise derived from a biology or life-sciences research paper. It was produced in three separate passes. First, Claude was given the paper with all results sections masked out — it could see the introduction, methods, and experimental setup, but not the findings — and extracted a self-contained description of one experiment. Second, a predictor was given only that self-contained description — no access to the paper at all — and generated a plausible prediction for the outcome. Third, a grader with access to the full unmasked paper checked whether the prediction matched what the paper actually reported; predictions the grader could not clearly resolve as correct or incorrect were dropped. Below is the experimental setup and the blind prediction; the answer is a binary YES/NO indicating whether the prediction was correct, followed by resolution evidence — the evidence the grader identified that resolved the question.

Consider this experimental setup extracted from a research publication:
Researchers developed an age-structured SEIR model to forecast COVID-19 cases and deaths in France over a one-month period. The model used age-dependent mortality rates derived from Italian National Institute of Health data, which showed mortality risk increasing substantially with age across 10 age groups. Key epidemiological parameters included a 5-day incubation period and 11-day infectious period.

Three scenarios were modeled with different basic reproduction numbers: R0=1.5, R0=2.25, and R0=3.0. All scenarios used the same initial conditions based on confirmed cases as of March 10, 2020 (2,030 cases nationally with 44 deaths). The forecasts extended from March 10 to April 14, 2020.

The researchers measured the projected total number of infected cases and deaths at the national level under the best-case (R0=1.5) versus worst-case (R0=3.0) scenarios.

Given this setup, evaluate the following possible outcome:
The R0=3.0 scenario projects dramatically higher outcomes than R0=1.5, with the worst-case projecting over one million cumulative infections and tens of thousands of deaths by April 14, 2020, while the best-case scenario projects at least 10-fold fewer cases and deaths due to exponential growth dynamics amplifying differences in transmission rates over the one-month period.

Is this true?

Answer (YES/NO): NO